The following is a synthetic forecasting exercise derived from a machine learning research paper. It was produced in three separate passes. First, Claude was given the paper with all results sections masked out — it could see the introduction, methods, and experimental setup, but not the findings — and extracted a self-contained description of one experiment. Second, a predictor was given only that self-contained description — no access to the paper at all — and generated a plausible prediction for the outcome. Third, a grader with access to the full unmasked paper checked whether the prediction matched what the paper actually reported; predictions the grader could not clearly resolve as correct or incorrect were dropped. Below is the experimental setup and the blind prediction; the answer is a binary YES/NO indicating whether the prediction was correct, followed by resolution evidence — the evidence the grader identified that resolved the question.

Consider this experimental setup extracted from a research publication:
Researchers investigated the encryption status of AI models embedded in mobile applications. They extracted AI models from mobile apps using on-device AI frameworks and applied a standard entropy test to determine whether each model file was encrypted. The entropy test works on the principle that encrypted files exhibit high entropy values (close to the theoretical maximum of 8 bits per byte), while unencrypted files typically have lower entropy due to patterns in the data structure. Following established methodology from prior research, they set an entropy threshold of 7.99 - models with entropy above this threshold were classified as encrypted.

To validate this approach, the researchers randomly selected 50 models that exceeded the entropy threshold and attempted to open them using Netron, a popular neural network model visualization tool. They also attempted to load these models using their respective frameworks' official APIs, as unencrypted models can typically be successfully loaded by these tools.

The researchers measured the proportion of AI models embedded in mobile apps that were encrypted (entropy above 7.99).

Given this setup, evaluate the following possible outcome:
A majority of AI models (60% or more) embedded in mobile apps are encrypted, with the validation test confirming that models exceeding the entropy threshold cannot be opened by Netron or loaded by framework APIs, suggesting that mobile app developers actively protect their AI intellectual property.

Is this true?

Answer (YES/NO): NO